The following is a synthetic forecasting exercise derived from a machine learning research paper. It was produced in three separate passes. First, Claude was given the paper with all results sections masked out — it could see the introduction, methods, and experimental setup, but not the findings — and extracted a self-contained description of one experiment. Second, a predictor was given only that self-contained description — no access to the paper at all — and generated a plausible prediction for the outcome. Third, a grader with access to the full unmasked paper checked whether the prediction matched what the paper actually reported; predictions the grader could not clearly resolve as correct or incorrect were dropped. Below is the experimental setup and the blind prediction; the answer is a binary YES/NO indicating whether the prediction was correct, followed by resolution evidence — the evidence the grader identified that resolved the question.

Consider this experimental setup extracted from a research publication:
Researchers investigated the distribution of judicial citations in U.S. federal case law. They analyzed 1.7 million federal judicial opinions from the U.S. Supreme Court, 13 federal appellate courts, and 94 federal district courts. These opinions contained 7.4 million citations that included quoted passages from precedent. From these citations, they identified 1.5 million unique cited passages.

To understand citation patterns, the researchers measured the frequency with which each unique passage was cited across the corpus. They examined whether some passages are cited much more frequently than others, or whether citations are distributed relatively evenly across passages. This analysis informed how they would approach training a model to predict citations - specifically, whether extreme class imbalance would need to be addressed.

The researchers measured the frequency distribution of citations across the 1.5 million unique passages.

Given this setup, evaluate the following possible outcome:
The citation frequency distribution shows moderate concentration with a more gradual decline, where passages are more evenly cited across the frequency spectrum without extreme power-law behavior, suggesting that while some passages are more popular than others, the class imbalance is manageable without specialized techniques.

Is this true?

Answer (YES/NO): NO